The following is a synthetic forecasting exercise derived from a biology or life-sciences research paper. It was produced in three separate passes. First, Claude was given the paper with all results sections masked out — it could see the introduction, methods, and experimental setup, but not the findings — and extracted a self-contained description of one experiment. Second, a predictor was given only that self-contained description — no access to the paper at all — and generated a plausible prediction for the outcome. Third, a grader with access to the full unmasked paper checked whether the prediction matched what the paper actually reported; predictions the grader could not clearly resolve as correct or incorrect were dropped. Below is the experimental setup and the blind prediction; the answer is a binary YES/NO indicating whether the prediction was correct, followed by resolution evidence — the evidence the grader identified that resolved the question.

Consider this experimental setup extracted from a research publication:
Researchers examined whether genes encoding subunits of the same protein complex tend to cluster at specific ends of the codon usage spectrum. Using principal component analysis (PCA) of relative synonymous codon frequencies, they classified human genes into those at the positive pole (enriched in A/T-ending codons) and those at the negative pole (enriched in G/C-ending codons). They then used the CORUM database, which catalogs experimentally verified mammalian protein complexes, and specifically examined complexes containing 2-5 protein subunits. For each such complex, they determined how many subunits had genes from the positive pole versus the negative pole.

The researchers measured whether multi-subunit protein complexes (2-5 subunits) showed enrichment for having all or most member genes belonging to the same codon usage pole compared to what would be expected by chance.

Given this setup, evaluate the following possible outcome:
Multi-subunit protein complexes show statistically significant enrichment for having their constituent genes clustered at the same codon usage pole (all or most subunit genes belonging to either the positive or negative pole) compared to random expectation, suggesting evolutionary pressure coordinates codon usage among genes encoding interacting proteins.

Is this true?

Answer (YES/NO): YES